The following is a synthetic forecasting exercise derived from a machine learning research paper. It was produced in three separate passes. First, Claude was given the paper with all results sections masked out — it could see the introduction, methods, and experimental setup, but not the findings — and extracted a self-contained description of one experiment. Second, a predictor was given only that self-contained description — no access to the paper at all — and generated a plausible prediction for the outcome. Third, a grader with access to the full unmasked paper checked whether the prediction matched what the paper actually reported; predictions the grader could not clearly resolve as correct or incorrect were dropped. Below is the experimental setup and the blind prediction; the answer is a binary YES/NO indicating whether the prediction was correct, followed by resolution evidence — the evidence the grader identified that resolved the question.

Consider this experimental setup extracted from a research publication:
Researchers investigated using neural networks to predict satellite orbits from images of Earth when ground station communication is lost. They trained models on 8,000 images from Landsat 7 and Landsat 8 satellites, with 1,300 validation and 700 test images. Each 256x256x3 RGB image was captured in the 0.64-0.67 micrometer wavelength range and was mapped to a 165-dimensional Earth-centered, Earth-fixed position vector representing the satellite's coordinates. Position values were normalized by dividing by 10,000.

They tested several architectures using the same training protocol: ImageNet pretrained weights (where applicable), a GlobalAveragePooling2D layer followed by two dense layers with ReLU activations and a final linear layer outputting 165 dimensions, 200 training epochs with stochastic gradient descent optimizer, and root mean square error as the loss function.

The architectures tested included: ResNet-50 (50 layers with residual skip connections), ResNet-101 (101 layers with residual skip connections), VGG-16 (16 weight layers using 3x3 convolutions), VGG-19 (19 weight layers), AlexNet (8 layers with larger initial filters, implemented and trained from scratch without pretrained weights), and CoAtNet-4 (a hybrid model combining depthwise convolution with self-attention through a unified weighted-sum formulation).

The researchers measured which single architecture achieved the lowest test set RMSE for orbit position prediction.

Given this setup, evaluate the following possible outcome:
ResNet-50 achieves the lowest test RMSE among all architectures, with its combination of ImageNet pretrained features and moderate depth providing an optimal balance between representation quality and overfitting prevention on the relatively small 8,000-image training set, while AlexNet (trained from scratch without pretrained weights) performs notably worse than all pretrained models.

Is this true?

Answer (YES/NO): NO